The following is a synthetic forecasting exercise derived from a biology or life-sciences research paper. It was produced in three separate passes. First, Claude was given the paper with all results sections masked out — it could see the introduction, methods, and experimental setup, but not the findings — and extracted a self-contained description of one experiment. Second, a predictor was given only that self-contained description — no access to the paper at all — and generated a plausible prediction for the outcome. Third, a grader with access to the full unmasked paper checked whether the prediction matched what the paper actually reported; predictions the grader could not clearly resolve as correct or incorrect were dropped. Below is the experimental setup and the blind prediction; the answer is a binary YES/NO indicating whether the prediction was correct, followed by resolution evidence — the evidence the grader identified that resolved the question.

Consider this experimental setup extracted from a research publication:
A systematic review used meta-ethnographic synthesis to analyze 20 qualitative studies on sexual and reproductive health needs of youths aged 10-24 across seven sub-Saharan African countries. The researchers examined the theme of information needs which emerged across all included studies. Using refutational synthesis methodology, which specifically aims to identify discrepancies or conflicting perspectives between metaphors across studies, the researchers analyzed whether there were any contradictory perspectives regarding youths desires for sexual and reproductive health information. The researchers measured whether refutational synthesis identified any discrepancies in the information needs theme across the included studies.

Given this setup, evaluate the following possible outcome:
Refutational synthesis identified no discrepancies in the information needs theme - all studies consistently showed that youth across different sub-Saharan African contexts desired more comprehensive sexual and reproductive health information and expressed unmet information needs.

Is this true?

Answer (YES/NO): YES